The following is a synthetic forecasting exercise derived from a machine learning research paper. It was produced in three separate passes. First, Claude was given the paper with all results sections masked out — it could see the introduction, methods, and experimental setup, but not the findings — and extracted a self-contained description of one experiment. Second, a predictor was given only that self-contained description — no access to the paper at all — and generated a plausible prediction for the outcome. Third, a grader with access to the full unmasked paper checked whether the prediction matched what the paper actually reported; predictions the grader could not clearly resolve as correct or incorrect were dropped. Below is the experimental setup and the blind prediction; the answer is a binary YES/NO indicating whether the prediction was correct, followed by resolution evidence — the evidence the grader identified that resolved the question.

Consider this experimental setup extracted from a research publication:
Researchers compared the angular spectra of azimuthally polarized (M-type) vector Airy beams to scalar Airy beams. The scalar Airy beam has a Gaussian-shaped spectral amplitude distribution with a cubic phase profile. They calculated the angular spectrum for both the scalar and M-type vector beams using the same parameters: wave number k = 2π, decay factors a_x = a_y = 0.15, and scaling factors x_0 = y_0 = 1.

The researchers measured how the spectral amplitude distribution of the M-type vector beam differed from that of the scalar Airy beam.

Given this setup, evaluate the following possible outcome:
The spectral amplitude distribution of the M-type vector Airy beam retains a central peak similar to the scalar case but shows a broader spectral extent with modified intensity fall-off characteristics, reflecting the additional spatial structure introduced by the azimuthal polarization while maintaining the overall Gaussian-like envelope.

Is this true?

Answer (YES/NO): NO